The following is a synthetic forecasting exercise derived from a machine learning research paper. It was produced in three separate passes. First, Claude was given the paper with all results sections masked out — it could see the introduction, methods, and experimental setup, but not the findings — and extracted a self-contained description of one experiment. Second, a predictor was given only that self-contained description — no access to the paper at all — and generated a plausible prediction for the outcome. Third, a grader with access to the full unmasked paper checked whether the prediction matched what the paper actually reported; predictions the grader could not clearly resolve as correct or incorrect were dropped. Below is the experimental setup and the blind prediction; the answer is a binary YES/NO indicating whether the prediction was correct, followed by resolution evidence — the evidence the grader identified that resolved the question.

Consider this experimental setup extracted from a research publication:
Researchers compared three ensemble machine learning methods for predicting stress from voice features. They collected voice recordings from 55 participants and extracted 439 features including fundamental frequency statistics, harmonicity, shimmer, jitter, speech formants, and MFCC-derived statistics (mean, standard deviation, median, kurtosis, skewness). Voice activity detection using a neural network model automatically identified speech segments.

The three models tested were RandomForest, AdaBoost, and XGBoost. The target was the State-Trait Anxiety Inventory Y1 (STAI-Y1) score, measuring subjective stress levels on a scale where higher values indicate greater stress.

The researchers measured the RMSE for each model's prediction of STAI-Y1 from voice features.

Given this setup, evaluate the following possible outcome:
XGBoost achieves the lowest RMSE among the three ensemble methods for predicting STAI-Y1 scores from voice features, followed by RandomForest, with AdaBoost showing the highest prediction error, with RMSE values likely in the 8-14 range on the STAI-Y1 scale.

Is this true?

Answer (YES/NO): NO